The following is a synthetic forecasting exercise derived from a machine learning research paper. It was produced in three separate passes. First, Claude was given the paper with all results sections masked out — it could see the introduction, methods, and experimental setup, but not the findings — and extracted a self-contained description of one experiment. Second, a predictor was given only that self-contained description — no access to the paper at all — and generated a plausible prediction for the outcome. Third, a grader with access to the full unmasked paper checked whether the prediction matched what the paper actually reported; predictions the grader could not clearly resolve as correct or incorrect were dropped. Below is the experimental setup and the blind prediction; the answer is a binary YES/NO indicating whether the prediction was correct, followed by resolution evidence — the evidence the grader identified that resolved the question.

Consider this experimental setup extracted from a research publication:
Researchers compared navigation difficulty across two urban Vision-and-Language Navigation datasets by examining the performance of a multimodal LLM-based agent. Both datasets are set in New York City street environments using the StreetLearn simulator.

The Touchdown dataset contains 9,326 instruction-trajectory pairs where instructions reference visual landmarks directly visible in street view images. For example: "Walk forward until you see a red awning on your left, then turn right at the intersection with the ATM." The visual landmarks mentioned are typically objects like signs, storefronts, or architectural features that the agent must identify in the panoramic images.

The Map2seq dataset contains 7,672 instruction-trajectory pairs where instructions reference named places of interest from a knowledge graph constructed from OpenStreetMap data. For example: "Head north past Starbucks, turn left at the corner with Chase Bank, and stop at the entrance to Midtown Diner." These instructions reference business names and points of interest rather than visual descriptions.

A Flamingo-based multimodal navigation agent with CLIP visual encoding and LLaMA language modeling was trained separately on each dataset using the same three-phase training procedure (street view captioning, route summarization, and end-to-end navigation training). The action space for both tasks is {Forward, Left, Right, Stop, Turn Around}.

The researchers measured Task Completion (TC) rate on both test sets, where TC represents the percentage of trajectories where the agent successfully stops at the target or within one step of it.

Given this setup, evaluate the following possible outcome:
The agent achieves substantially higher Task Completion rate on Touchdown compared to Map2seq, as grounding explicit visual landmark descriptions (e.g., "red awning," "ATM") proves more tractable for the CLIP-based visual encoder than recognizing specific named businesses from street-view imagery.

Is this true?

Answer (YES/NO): NO